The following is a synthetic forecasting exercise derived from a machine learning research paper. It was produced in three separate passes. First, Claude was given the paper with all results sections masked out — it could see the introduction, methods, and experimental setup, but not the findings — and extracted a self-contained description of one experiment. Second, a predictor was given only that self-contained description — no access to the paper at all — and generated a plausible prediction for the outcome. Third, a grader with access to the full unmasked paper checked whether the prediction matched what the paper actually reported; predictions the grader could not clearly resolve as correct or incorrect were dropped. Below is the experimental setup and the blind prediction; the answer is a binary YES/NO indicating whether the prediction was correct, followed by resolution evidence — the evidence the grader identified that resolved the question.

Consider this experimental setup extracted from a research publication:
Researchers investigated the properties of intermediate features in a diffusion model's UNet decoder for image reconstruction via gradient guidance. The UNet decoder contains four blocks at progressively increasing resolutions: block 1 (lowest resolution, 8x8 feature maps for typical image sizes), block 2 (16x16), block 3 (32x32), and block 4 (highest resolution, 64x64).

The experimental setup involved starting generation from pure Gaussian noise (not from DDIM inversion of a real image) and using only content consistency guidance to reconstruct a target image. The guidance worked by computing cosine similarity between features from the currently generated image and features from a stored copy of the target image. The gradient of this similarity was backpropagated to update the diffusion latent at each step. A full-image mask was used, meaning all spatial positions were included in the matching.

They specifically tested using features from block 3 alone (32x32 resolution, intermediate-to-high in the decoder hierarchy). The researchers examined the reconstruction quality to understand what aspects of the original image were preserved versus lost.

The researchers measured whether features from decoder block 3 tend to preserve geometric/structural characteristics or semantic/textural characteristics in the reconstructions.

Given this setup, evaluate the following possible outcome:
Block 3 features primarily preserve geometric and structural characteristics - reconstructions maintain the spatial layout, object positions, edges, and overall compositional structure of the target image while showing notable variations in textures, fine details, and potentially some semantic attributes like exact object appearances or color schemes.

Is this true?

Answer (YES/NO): YES